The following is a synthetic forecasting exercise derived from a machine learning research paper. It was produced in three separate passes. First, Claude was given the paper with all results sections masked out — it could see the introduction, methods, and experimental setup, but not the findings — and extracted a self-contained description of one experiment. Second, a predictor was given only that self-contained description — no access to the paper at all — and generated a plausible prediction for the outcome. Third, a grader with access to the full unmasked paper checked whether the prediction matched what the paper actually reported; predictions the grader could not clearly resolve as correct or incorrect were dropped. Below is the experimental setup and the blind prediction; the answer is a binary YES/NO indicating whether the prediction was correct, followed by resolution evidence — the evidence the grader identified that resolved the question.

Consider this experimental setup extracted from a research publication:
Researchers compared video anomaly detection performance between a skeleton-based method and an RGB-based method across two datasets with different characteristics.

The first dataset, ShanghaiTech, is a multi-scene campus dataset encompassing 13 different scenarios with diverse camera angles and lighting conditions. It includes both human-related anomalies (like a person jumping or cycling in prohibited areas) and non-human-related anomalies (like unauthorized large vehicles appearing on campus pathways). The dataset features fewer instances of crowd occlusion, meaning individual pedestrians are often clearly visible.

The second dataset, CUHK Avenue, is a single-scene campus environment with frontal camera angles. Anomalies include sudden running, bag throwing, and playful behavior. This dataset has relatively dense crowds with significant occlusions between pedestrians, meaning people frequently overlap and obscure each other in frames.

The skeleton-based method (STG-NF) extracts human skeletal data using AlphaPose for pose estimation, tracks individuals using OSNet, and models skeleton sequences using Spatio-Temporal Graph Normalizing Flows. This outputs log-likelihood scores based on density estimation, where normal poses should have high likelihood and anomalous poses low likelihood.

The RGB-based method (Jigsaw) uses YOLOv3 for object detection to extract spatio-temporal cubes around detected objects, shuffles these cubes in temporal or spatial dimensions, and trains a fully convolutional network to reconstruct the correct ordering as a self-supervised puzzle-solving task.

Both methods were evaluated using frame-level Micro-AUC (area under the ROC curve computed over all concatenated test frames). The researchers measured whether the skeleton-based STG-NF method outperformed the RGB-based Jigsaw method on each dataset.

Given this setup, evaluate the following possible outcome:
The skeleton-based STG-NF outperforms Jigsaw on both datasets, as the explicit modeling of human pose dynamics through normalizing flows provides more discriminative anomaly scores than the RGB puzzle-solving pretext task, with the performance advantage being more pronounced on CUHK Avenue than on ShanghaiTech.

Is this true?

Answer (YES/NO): NO